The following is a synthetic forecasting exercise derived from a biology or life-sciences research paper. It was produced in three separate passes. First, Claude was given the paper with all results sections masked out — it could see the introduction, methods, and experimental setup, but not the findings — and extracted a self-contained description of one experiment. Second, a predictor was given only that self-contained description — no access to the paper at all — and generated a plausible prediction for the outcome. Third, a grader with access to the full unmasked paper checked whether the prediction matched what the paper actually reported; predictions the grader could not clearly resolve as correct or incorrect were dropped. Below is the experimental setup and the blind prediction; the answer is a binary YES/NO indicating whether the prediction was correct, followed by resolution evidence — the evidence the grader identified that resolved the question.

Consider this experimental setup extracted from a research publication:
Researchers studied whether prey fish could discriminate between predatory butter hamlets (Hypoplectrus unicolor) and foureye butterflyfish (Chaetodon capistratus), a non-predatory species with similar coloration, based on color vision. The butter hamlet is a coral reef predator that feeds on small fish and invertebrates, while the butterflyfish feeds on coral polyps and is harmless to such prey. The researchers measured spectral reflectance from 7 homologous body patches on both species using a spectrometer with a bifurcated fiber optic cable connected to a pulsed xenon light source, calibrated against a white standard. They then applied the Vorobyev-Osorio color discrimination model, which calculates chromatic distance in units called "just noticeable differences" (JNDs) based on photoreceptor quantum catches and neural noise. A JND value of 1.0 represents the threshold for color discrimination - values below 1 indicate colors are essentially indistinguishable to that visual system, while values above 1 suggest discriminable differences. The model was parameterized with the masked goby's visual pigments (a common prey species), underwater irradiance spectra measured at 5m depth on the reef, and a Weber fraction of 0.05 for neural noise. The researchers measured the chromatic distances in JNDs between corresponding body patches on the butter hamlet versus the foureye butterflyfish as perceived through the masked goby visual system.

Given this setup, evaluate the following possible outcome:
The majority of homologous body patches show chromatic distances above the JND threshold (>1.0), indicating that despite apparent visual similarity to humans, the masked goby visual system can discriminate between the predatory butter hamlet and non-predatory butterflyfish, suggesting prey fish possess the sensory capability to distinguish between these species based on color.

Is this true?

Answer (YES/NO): NO